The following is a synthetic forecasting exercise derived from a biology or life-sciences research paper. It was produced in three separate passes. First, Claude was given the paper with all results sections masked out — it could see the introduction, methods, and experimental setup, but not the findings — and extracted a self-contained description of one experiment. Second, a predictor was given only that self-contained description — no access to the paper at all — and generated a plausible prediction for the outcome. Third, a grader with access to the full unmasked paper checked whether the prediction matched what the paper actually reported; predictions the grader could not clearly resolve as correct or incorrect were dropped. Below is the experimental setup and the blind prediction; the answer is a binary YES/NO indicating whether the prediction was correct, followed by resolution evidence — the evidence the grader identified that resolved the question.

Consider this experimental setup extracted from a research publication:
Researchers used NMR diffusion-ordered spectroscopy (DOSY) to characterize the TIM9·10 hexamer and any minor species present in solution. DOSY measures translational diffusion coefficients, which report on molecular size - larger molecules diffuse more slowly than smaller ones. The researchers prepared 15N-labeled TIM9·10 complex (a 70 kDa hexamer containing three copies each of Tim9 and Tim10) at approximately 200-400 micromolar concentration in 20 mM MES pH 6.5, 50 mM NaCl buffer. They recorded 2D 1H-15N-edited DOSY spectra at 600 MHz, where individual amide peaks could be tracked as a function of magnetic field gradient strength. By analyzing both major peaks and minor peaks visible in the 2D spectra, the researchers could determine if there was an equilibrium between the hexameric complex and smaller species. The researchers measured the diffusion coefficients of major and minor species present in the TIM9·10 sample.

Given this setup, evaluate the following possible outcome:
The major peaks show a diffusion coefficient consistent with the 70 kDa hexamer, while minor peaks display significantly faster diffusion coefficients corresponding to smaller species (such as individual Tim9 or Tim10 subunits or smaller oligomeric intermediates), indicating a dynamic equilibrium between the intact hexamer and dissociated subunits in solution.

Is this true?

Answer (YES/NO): YES